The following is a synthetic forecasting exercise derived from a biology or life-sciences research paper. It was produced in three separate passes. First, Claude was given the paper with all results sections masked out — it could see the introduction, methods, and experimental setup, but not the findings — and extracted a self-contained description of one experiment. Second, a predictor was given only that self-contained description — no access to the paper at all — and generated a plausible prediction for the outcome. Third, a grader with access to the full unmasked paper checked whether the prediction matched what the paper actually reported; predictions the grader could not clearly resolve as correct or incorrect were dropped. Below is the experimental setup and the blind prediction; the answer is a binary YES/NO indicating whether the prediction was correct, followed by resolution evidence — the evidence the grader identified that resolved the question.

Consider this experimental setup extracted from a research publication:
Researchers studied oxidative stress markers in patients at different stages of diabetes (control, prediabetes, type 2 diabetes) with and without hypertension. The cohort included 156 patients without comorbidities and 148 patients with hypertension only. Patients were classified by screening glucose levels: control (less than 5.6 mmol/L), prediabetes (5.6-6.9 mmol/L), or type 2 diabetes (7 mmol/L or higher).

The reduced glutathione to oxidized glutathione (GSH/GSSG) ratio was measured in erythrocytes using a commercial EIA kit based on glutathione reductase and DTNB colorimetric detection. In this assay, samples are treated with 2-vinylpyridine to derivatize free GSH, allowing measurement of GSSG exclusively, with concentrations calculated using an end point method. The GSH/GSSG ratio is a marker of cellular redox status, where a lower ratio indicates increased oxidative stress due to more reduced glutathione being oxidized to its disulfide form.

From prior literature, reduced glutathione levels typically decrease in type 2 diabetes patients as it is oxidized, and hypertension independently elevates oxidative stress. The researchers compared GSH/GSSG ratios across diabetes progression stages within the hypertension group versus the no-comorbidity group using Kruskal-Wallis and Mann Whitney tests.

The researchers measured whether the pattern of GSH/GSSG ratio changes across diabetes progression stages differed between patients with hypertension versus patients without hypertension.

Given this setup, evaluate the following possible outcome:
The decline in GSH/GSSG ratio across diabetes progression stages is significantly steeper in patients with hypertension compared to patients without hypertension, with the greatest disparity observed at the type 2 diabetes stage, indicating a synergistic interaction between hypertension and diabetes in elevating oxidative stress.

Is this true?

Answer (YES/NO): NO